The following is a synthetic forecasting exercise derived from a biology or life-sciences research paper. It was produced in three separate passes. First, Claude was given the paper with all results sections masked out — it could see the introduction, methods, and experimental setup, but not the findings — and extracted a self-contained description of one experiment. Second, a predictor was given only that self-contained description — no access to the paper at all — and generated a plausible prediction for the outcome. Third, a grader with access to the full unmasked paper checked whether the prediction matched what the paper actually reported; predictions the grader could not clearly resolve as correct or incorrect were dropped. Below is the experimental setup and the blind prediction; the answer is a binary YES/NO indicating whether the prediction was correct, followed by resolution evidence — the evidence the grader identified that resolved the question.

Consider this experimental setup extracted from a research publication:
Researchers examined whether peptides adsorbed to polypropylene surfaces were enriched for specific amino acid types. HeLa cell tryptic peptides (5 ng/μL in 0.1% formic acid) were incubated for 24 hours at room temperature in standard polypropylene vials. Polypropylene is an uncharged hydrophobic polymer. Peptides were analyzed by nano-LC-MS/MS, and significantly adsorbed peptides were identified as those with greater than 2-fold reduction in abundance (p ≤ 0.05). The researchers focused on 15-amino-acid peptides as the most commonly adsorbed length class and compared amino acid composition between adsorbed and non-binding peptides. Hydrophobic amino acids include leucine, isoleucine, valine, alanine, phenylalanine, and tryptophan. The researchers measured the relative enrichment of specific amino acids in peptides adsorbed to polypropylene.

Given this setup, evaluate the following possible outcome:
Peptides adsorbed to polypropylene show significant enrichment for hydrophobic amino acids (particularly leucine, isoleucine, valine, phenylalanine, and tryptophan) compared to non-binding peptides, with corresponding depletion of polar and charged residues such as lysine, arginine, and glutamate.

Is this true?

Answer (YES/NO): NO